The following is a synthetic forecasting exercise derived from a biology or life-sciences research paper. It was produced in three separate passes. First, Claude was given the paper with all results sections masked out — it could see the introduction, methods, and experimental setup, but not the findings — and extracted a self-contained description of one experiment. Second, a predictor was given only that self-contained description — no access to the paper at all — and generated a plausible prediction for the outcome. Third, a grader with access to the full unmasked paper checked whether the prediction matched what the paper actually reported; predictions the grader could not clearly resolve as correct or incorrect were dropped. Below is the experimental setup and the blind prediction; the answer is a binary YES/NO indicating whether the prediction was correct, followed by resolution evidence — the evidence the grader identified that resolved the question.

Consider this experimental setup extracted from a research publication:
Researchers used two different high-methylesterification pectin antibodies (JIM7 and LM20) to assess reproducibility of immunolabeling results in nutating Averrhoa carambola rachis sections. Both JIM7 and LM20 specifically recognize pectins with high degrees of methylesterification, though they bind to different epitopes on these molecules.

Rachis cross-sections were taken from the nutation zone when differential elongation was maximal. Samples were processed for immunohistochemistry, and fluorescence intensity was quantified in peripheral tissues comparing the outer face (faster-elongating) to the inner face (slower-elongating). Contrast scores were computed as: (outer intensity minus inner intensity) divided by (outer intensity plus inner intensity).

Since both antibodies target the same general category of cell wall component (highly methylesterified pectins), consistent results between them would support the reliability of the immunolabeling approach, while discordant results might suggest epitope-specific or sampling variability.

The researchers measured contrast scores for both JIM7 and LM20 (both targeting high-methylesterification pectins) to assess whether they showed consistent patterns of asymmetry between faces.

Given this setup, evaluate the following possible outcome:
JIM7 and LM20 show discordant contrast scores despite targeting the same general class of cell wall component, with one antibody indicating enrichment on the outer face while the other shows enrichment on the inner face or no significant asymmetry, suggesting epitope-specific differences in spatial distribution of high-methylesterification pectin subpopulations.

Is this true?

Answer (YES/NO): YES